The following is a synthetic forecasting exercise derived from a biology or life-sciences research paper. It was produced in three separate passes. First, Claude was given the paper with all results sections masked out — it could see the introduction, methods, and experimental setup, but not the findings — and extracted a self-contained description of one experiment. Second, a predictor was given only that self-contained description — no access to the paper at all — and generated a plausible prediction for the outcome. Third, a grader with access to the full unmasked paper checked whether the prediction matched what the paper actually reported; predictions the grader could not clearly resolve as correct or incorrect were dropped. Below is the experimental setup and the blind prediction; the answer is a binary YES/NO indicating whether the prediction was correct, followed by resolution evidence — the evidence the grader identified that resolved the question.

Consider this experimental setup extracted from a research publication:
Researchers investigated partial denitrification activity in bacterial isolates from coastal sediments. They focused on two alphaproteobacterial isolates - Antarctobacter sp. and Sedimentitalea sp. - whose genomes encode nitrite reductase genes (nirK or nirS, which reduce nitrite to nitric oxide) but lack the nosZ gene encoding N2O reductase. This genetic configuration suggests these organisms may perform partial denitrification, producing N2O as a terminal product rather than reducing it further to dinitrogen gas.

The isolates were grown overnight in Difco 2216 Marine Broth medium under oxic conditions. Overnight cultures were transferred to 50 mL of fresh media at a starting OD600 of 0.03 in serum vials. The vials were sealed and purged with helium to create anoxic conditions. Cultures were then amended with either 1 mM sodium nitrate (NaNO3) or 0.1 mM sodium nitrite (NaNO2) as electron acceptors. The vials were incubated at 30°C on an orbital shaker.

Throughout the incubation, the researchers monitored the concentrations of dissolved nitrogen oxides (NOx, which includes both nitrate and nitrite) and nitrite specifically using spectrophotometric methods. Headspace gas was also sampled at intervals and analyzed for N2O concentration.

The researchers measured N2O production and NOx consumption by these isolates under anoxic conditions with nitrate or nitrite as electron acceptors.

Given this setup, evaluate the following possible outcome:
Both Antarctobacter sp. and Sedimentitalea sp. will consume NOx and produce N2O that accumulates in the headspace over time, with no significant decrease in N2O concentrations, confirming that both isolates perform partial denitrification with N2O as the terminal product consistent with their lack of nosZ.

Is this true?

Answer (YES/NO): NO